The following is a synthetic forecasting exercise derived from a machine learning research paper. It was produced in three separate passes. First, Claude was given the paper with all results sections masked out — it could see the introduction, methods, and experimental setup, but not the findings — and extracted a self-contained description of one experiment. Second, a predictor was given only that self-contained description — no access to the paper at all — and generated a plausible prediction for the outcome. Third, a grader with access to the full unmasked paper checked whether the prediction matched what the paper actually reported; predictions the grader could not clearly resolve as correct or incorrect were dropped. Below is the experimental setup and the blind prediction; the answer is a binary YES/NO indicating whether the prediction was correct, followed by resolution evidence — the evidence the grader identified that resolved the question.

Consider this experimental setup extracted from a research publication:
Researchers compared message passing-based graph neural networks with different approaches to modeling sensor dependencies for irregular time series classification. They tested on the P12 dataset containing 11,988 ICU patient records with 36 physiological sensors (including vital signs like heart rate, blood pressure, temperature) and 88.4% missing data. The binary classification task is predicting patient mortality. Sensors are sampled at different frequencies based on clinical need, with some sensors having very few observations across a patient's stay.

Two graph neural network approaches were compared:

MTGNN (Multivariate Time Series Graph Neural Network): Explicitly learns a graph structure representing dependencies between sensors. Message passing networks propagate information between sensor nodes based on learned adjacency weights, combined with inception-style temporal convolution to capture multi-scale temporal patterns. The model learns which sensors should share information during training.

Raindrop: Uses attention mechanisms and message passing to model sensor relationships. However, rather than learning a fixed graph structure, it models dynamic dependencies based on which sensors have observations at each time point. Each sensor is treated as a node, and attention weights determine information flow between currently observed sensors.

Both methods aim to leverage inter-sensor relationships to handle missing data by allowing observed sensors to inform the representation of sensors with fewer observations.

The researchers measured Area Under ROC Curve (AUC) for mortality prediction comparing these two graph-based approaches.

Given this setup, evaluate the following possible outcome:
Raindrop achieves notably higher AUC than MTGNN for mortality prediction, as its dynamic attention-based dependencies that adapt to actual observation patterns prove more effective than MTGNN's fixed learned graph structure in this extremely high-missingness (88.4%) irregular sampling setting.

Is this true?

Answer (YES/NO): YES